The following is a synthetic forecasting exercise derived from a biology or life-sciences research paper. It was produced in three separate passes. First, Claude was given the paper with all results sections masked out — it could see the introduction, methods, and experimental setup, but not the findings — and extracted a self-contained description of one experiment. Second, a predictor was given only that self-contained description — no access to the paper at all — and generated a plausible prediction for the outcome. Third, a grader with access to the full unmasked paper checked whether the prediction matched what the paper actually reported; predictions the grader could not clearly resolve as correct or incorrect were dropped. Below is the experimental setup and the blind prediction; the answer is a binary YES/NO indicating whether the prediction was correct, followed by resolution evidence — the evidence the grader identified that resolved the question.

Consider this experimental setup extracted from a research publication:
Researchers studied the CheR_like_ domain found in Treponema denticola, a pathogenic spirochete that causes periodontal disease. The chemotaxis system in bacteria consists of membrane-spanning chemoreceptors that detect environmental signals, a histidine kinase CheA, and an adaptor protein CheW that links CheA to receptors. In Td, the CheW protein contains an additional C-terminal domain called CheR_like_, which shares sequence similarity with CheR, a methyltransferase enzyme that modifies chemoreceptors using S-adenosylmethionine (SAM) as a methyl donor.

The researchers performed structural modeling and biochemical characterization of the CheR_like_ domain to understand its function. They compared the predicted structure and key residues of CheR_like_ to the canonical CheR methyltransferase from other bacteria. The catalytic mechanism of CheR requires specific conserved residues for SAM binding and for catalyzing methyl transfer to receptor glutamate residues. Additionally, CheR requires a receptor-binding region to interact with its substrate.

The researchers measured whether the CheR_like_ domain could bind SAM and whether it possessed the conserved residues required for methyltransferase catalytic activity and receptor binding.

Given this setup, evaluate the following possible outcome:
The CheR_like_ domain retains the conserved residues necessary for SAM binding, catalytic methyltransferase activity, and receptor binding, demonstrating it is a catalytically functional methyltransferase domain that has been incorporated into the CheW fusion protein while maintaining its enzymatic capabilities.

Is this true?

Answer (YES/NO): NO